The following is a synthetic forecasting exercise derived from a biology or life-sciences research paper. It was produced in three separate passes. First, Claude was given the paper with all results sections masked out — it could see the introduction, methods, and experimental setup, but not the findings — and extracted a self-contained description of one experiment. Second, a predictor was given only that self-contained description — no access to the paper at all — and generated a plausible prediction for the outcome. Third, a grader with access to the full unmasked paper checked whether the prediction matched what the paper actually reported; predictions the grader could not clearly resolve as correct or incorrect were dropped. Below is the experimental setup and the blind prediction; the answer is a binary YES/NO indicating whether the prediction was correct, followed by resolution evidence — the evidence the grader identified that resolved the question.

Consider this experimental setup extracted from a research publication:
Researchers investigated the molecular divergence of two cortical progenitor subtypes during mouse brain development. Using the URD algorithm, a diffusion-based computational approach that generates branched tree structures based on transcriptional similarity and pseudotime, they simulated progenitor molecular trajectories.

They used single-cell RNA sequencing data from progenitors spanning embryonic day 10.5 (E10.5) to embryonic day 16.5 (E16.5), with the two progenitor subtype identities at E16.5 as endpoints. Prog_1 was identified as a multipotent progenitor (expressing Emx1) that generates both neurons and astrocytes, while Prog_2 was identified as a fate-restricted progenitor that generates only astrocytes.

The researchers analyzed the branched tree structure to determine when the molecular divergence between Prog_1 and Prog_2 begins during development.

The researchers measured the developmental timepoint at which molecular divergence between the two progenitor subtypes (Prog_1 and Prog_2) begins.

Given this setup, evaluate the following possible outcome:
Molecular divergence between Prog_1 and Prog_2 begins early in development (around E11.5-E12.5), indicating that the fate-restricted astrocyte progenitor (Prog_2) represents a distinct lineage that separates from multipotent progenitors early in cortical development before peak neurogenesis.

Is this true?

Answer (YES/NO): YES